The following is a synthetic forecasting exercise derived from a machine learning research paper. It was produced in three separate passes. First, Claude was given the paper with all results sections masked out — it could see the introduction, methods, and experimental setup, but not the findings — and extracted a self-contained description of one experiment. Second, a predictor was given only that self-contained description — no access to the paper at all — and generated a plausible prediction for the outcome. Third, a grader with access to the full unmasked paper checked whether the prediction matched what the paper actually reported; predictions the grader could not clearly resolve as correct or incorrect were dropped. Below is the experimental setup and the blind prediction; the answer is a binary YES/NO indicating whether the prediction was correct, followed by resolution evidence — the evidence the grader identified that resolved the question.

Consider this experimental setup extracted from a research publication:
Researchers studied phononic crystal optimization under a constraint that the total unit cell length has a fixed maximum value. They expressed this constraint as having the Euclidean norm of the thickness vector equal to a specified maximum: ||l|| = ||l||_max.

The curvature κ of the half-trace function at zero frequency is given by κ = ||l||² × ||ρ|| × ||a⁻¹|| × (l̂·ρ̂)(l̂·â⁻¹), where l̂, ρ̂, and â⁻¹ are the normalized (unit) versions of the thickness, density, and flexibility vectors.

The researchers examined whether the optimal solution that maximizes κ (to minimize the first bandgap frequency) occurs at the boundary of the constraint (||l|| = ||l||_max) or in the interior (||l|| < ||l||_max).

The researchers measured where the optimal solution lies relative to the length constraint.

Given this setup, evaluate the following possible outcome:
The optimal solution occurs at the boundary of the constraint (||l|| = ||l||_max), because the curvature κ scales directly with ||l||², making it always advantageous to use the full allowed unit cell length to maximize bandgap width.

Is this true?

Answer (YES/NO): YES